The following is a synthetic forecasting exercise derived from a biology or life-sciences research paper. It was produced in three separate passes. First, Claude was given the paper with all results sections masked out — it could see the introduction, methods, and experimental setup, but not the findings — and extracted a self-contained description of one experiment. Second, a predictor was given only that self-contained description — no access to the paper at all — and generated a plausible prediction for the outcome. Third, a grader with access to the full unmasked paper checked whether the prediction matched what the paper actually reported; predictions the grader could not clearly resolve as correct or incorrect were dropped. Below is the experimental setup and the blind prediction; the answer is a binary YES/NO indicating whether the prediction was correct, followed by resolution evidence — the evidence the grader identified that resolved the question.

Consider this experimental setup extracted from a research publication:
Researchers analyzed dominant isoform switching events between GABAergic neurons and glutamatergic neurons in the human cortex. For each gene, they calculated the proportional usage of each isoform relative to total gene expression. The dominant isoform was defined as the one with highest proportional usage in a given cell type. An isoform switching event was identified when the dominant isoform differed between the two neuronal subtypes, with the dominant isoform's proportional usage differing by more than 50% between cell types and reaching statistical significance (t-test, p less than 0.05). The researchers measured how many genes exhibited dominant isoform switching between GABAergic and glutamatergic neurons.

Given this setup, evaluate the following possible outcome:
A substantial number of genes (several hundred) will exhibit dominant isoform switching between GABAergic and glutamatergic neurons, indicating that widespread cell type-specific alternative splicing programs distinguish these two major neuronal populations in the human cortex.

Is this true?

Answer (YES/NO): YES